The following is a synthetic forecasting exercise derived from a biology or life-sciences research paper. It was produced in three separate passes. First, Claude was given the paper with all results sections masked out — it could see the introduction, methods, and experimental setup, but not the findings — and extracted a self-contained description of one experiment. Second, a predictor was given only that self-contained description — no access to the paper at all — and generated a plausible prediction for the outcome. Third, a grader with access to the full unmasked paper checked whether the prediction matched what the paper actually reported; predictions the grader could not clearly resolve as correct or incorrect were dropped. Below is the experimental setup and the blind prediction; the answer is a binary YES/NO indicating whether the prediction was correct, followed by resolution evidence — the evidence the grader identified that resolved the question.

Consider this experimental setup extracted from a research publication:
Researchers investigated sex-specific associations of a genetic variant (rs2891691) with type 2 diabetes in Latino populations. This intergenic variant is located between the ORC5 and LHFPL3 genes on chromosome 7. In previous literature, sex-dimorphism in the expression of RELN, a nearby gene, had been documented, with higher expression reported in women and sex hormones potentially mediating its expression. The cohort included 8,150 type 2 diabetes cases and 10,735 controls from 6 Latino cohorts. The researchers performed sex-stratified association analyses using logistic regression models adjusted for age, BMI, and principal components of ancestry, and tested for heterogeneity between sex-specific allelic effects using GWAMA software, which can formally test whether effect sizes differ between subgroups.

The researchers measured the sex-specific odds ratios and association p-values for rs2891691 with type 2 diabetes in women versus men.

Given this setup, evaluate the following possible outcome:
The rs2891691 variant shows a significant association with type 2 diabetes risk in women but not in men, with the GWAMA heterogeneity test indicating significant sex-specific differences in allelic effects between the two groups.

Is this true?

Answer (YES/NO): NO